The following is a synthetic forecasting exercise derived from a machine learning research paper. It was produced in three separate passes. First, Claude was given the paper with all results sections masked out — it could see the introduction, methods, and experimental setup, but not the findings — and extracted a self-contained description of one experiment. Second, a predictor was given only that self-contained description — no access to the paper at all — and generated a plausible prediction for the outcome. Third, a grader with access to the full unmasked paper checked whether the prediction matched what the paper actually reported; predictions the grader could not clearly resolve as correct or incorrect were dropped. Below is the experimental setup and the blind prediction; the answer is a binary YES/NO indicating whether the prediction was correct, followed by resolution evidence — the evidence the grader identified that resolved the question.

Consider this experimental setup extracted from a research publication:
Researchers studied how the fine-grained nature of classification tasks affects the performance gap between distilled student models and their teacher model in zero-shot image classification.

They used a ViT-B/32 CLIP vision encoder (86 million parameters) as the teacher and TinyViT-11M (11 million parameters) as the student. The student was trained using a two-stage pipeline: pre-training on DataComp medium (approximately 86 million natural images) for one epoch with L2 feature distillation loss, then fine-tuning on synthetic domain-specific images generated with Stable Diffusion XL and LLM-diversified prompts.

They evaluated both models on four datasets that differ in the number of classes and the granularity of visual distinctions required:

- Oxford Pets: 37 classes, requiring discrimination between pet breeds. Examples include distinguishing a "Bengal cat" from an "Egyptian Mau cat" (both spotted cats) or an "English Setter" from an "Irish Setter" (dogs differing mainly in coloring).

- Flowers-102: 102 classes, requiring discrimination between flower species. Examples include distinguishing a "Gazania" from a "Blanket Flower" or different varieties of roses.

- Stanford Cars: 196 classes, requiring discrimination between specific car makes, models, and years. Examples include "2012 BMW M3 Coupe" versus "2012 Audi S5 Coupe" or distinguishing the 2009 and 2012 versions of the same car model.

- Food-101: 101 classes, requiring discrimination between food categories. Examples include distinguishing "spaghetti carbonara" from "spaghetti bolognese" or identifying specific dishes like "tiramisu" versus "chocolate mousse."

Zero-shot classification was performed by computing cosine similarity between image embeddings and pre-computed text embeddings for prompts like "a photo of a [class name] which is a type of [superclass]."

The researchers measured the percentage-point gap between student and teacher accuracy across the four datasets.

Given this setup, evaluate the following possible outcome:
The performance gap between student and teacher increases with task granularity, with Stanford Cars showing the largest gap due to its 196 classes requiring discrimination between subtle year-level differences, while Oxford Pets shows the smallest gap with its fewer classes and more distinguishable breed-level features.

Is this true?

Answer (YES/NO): NO